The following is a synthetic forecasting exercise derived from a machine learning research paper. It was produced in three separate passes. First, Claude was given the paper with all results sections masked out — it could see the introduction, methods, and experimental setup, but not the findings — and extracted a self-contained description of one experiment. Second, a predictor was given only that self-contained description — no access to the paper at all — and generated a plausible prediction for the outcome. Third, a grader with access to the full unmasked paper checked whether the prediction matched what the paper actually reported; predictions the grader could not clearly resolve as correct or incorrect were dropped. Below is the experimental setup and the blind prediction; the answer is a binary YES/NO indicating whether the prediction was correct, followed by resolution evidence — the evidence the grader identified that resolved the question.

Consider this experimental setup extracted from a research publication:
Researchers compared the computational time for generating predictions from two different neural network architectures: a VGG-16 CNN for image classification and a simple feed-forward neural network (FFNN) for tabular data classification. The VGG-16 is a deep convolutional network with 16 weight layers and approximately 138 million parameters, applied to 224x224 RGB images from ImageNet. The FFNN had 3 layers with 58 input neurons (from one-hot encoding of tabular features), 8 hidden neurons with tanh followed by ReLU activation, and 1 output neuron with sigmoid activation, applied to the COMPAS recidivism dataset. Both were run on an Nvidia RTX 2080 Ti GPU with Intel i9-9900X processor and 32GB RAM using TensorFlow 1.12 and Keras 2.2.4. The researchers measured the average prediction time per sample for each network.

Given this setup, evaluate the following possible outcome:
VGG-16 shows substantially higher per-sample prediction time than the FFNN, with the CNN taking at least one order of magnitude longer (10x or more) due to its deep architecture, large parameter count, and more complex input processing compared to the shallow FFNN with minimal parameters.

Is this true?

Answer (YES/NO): YES